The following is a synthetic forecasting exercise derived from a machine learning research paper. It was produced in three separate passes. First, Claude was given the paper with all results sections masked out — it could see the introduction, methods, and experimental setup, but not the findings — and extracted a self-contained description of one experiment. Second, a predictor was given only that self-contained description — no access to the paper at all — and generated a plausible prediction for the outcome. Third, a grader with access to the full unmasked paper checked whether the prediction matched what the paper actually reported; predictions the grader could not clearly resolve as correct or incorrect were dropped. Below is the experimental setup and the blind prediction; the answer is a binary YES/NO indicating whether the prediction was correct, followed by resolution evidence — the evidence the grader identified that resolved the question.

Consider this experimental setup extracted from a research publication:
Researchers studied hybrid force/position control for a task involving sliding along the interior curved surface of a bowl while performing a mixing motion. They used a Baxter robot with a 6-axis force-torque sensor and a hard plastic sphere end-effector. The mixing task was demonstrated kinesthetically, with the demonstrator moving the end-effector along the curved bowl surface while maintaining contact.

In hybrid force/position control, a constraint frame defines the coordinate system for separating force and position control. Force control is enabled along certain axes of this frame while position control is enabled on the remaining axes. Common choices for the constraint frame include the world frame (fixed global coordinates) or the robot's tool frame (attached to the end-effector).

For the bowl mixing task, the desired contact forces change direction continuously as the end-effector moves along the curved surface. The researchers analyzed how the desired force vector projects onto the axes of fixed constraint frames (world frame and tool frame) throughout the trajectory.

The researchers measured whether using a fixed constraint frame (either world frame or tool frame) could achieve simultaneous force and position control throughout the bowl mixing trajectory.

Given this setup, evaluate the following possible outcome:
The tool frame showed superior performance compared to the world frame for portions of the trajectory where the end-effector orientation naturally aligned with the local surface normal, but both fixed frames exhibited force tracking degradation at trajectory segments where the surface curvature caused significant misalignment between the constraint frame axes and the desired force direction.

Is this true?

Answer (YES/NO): NO